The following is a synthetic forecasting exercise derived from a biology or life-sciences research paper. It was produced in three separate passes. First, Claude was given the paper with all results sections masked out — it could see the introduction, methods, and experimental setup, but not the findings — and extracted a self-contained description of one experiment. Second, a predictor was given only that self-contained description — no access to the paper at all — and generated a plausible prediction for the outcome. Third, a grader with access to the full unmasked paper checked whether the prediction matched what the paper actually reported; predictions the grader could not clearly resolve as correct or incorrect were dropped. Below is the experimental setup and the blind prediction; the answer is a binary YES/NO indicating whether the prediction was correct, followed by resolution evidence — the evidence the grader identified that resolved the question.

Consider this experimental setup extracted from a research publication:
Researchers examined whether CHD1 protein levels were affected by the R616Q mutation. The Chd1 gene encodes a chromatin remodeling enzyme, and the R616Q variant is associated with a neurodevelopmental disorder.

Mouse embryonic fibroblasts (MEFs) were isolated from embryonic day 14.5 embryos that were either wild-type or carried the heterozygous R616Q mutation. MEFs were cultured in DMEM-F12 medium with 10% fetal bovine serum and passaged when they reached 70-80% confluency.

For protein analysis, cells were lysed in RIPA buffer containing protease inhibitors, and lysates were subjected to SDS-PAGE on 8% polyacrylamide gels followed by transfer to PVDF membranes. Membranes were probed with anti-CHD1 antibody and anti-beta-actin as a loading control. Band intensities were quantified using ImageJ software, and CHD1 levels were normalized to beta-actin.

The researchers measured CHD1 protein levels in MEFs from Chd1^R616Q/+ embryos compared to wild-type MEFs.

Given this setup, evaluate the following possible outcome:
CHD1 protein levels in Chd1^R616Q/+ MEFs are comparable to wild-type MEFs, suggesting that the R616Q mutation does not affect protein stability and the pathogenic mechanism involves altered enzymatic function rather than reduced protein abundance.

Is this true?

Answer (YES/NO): YES